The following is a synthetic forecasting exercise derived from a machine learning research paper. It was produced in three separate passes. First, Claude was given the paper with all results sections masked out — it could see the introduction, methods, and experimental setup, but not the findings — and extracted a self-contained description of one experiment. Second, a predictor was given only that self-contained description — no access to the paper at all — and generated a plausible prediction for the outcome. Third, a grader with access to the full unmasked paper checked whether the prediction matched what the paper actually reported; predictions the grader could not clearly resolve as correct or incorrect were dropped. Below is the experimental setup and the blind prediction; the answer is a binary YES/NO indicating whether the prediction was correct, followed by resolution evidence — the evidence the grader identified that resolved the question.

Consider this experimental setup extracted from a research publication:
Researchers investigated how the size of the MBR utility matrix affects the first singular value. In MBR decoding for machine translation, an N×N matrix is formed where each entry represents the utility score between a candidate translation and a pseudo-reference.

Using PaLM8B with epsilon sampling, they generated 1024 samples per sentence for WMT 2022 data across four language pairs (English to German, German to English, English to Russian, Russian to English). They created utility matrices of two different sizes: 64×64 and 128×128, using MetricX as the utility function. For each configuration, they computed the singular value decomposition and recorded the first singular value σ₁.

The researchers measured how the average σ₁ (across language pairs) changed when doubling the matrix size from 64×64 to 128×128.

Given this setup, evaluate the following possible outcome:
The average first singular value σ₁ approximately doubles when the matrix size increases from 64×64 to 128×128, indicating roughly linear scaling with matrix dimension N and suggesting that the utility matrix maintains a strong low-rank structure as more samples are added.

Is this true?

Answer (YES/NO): YES